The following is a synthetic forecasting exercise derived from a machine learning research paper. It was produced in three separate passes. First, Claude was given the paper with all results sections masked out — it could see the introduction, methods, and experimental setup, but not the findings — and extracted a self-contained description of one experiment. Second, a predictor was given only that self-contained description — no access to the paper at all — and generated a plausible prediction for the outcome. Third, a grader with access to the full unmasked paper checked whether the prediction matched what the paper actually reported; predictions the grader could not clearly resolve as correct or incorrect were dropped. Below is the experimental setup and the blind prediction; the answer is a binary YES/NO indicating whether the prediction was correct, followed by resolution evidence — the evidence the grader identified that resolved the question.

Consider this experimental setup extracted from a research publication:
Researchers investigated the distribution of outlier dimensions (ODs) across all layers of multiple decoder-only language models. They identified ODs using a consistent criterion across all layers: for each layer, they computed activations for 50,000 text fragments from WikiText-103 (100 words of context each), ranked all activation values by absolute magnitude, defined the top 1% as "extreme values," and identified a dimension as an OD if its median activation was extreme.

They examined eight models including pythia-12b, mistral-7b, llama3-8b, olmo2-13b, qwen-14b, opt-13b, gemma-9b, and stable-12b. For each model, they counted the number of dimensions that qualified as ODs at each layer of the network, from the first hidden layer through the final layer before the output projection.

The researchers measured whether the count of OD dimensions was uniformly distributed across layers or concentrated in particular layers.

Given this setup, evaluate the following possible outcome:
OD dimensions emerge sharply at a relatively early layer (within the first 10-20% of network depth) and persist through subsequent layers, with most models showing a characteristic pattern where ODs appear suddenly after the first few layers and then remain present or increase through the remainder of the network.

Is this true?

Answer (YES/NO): NO